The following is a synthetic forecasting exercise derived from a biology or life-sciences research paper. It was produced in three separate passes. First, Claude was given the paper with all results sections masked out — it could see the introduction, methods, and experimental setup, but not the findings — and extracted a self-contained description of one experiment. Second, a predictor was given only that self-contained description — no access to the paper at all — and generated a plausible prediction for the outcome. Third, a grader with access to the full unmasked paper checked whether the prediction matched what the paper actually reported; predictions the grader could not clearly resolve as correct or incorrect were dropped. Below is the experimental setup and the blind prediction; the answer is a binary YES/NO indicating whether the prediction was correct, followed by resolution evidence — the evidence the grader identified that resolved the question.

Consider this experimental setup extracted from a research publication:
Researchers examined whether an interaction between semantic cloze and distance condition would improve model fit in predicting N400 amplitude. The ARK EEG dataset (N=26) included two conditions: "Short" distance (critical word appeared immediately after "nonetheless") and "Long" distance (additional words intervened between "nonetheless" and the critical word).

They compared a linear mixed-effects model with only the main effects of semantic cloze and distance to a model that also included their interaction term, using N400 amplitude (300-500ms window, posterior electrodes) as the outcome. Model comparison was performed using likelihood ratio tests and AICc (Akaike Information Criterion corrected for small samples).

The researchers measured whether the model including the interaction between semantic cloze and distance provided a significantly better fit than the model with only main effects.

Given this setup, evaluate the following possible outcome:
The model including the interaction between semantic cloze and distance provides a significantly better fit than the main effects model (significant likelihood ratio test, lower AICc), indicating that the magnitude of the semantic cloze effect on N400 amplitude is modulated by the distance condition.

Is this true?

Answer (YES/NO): NO